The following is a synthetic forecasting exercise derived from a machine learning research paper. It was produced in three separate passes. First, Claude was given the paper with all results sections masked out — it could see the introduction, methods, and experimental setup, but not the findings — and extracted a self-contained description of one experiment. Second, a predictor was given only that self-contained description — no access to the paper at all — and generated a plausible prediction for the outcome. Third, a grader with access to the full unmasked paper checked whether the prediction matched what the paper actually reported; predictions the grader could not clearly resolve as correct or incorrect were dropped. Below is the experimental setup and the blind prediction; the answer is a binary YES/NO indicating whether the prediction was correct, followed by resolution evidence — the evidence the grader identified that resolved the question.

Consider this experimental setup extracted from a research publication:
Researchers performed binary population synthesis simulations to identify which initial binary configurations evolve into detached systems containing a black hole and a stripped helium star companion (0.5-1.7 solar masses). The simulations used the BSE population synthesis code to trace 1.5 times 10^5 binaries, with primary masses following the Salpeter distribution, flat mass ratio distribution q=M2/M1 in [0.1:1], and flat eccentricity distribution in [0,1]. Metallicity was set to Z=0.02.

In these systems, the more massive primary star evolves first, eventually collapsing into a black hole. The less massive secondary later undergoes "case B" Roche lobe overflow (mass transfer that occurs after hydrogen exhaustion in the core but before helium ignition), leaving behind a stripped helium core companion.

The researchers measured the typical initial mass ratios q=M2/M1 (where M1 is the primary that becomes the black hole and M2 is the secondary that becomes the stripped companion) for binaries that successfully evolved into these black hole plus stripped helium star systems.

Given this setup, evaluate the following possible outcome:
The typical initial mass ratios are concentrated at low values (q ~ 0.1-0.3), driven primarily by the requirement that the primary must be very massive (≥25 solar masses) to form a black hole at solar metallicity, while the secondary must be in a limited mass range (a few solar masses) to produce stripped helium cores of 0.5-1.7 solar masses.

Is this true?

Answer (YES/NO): NO